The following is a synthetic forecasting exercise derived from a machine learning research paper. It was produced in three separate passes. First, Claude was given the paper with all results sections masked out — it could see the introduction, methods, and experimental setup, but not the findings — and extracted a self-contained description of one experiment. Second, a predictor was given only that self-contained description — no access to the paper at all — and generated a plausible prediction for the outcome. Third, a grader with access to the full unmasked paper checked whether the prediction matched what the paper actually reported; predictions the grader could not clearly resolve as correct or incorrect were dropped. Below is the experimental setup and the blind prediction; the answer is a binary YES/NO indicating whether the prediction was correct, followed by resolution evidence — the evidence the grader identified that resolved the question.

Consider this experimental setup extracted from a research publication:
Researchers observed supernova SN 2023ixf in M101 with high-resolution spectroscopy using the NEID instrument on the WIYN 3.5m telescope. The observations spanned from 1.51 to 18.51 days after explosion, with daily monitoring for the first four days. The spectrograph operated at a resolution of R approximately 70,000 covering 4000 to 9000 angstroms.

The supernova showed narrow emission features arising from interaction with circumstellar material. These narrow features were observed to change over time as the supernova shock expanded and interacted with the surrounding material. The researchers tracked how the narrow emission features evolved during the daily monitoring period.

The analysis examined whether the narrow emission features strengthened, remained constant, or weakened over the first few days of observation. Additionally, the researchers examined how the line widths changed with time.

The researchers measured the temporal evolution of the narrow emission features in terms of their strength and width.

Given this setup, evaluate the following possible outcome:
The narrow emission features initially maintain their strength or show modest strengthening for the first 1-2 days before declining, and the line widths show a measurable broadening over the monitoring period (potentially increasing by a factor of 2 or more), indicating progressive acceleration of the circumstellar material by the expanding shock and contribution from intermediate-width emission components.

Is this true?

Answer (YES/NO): NO